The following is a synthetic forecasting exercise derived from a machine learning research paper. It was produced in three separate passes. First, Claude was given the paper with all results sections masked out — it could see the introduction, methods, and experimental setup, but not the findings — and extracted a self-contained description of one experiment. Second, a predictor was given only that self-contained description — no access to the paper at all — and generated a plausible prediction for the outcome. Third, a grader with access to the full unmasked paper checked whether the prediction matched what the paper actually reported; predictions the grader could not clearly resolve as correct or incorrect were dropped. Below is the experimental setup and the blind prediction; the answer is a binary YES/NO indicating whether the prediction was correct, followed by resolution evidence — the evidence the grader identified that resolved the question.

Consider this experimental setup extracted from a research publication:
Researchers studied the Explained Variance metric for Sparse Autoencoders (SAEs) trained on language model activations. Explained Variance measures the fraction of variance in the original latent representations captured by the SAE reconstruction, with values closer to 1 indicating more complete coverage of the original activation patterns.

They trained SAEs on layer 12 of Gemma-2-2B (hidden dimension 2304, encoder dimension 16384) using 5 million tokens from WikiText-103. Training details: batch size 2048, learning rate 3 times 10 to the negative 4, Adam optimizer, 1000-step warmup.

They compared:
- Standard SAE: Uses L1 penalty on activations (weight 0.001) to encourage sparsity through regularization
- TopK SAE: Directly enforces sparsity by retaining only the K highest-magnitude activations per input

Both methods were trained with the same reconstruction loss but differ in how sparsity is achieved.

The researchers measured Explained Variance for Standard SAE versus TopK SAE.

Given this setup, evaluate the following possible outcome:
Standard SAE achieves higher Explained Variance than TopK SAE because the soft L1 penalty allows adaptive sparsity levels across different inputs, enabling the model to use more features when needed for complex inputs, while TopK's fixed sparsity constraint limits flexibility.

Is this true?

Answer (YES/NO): YES